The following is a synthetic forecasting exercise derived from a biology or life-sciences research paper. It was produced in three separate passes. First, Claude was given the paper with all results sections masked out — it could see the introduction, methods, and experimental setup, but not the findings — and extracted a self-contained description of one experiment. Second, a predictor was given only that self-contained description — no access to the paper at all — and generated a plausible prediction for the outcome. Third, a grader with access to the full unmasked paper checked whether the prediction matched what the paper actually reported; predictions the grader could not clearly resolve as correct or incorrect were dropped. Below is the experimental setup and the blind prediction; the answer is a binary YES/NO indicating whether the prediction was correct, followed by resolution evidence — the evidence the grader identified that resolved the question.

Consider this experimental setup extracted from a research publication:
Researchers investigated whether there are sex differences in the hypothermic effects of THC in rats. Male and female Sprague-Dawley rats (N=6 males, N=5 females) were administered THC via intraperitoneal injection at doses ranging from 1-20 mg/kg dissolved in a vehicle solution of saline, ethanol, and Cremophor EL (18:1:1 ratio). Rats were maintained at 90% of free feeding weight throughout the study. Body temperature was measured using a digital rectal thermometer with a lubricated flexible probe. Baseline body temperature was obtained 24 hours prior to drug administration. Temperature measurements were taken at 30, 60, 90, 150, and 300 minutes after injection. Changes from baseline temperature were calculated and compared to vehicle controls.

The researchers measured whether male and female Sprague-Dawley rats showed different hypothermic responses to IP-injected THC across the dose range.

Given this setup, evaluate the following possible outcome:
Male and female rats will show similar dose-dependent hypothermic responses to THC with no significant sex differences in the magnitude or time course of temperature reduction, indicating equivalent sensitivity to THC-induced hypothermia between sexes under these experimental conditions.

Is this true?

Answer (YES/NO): NO